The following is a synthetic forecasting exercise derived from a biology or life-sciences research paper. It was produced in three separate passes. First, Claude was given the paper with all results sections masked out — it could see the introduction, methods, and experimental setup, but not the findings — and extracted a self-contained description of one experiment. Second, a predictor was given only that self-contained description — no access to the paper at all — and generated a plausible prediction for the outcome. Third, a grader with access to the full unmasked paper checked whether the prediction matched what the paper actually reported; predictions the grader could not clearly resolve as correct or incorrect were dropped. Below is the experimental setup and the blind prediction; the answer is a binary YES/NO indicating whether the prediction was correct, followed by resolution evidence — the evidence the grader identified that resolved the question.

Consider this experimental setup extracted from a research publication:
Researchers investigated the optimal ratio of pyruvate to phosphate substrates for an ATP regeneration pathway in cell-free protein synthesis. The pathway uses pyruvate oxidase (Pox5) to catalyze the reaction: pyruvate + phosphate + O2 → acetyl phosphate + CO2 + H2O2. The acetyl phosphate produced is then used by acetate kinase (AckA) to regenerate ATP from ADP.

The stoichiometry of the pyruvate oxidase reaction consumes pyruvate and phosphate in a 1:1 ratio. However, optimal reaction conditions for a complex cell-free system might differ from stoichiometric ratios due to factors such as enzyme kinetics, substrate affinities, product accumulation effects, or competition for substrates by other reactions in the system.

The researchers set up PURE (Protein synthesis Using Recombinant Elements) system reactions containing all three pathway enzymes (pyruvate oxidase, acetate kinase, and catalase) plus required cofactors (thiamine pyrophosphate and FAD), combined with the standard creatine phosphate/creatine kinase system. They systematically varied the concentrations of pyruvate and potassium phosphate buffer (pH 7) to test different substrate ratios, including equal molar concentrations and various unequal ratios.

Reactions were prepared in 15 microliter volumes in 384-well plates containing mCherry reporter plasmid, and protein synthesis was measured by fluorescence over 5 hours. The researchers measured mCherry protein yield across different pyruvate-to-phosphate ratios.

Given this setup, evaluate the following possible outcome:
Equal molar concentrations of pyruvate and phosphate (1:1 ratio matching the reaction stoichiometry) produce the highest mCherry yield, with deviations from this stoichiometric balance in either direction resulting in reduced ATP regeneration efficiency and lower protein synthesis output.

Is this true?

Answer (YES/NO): YES